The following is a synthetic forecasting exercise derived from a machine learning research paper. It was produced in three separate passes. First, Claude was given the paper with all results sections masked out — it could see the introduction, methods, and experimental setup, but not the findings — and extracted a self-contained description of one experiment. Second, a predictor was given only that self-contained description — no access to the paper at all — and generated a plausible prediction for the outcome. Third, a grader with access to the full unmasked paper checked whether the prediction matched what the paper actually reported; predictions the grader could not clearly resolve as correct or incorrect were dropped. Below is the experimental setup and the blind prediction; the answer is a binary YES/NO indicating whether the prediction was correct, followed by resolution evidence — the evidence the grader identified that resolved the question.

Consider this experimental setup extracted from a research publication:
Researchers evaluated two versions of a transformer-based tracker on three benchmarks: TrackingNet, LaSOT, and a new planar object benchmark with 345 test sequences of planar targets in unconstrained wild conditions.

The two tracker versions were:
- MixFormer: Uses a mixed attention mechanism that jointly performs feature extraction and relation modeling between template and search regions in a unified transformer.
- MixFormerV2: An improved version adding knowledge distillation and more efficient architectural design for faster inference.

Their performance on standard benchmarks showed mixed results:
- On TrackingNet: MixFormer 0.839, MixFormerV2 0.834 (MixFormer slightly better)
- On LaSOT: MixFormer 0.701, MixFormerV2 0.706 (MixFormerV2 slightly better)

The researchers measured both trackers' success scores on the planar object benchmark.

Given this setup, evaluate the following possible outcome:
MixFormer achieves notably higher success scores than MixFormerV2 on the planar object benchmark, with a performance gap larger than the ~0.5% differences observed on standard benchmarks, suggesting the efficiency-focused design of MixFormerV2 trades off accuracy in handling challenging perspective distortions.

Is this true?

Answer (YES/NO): NO